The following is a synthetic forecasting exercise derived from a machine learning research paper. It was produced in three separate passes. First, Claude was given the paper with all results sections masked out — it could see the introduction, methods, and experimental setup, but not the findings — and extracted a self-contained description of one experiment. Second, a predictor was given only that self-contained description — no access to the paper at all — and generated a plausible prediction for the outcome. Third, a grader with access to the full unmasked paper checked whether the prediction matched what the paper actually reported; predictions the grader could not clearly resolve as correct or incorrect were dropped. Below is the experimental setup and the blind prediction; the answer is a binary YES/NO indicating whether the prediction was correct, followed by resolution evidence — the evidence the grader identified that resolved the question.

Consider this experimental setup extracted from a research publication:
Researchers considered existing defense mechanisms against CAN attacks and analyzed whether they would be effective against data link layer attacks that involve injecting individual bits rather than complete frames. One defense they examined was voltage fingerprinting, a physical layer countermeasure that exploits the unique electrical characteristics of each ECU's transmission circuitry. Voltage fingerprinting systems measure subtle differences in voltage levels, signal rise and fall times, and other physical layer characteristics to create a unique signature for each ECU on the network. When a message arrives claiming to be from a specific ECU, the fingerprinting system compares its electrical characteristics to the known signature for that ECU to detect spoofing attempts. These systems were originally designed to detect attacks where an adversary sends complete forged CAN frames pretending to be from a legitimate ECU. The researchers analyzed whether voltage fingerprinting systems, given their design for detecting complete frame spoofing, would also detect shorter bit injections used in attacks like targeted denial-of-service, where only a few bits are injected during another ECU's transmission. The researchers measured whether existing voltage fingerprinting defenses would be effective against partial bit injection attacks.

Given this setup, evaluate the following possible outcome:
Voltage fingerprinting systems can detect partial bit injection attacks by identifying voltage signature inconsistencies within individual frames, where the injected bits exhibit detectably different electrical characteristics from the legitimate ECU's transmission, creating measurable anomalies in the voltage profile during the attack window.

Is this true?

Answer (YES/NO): NO